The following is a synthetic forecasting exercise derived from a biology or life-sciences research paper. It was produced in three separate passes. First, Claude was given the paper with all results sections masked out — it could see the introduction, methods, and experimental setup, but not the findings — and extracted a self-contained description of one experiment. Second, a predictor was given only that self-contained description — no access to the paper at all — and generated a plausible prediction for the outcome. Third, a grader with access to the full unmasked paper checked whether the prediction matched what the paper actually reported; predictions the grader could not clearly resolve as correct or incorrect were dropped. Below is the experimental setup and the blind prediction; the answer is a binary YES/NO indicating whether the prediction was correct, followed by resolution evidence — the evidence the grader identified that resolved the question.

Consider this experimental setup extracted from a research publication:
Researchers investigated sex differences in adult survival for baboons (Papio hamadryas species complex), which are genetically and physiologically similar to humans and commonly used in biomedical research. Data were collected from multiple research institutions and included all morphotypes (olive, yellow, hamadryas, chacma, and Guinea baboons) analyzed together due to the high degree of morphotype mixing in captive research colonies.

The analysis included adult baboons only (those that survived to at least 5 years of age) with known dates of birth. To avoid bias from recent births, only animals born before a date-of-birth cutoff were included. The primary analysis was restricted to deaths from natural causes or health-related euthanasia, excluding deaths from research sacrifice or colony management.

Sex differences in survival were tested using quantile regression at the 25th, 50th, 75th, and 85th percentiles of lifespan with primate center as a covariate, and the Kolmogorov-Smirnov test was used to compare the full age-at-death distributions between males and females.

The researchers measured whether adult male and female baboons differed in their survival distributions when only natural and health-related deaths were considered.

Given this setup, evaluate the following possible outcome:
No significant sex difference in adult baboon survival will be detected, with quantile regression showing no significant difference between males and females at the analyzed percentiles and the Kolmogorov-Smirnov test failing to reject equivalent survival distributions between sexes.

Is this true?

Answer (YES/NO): NO